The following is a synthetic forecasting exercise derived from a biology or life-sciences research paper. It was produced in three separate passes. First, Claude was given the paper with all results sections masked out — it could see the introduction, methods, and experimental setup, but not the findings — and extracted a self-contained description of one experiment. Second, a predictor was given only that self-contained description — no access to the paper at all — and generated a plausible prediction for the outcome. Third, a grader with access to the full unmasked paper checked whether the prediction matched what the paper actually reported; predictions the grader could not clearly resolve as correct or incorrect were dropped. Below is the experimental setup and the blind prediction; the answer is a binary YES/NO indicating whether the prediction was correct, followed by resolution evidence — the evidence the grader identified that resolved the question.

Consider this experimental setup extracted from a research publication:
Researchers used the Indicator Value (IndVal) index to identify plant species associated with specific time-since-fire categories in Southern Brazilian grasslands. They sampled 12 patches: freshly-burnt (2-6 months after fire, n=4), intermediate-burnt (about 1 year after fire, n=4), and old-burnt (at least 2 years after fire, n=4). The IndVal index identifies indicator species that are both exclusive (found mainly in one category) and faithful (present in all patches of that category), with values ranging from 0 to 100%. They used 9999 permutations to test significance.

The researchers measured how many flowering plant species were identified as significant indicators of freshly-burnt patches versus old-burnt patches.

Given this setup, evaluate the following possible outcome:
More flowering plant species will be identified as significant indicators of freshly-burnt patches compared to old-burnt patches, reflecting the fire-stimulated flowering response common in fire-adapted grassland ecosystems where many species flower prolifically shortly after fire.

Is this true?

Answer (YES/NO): YES